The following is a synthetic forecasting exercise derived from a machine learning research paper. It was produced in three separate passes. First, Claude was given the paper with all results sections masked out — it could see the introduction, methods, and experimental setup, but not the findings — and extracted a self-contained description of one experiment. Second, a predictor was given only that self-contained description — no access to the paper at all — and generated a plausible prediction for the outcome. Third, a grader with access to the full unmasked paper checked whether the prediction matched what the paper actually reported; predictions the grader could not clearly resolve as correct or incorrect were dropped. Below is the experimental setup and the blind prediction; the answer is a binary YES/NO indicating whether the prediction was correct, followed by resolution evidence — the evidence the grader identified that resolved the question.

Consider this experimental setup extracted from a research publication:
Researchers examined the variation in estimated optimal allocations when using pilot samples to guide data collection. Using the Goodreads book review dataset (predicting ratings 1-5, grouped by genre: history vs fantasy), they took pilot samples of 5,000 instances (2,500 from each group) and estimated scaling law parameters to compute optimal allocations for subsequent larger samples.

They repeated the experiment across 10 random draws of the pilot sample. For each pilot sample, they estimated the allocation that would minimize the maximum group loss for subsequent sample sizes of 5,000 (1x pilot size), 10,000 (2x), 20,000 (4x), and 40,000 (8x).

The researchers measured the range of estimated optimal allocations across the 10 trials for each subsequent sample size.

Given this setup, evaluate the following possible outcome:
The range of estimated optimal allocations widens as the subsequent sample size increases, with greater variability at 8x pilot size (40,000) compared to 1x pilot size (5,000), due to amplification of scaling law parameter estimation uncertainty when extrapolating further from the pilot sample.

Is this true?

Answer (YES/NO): YES